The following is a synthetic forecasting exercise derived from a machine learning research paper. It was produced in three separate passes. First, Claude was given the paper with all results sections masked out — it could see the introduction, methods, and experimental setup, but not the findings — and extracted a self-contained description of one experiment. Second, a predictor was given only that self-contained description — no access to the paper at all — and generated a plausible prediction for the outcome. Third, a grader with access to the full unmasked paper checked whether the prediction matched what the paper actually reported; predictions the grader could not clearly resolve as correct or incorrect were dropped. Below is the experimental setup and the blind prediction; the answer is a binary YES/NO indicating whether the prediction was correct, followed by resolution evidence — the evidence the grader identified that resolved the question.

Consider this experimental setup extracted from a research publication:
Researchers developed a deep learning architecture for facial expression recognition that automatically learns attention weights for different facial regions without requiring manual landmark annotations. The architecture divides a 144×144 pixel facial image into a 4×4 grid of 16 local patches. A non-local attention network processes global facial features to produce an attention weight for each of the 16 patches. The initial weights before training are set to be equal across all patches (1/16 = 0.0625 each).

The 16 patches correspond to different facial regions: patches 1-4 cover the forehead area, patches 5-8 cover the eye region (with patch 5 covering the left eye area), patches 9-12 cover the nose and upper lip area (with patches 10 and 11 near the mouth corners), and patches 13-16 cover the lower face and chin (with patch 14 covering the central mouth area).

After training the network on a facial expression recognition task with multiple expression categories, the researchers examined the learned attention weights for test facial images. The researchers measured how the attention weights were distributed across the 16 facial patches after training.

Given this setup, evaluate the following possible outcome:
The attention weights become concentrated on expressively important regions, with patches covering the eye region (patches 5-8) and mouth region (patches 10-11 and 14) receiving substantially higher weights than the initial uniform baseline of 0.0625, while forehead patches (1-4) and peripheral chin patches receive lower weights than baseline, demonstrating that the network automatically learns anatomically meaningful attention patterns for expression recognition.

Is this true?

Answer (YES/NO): YES